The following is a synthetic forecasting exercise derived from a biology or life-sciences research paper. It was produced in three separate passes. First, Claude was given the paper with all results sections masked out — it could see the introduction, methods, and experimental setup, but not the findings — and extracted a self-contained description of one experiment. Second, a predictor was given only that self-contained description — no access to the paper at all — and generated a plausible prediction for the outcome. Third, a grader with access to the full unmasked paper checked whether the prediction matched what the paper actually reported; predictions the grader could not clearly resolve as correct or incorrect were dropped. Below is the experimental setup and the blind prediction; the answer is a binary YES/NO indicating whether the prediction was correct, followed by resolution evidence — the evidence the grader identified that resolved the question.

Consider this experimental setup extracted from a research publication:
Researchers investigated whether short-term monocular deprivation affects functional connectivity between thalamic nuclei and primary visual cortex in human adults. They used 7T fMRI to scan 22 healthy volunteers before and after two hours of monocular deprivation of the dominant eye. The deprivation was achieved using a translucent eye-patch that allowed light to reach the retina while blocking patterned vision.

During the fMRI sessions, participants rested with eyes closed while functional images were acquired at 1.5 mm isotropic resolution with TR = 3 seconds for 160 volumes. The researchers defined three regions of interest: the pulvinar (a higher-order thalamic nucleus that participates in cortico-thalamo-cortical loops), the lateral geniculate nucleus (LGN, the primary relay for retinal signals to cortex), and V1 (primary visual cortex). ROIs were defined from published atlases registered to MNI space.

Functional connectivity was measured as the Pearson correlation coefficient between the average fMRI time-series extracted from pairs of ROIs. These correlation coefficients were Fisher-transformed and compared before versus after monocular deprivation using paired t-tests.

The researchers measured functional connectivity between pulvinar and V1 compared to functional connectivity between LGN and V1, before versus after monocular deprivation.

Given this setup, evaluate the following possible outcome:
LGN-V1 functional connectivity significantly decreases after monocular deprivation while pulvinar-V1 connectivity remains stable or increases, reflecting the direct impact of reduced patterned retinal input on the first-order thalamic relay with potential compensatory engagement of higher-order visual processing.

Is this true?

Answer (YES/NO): NO